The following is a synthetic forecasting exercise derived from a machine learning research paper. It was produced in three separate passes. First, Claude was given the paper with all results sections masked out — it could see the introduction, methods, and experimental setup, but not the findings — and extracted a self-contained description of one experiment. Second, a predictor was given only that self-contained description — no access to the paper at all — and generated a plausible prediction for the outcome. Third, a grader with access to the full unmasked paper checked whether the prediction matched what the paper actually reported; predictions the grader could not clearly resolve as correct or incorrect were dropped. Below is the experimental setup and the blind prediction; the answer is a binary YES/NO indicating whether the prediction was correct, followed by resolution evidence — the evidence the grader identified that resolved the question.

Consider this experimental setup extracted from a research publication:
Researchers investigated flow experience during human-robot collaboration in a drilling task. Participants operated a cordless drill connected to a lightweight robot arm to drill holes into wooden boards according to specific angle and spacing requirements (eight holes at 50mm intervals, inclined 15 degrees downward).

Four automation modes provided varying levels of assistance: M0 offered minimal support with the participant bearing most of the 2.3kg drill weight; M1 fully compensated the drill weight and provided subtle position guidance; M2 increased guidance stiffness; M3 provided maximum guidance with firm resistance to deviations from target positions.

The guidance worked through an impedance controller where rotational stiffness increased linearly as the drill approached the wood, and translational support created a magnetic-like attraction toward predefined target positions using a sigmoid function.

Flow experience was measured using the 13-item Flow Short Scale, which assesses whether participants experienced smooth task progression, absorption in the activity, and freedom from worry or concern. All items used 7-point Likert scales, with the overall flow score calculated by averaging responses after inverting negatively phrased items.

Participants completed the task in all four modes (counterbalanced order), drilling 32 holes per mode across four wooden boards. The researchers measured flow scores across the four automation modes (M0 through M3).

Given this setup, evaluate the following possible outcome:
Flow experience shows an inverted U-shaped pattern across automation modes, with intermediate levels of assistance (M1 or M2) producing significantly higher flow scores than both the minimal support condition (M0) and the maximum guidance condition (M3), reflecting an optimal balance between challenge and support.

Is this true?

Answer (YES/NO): YES